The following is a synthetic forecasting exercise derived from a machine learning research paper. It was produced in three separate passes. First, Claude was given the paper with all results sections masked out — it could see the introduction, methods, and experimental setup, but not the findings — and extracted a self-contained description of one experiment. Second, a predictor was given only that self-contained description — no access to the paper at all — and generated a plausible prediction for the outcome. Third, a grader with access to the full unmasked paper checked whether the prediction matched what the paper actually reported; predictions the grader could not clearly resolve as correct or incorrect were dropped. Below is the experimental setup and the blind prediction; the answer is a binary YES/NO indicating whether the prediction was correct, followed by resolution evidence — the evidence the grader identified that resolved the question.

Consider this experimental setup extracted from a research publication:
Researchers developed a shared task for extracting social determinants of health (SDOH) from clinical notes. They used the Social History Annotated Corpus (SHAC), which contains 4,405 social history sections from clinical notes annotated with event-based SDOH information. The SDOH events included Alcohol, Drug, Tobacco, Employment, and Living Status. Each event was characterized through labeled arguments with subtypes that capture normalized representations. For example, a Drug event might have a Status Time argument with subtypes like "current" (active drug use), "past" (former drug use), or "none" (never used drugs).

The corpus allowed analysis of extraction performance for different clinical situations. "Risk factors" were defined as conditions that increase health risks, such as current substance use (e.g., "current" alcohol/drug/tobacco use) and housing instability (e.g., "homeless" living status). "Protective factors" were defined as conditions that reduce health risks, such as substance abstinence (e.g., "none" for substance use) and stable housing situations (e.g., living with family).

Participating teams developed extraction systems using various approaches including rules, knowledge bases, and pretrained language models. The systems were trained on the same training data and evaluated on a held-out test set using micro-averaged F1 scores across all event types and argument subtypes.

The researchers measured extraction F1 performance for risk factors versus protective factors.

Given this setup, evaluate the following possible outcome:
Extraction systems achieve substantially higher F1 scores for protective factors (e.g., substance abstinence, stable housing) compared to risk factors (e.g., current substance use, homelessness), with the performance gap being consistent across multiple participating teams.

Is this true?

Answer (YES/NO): YES